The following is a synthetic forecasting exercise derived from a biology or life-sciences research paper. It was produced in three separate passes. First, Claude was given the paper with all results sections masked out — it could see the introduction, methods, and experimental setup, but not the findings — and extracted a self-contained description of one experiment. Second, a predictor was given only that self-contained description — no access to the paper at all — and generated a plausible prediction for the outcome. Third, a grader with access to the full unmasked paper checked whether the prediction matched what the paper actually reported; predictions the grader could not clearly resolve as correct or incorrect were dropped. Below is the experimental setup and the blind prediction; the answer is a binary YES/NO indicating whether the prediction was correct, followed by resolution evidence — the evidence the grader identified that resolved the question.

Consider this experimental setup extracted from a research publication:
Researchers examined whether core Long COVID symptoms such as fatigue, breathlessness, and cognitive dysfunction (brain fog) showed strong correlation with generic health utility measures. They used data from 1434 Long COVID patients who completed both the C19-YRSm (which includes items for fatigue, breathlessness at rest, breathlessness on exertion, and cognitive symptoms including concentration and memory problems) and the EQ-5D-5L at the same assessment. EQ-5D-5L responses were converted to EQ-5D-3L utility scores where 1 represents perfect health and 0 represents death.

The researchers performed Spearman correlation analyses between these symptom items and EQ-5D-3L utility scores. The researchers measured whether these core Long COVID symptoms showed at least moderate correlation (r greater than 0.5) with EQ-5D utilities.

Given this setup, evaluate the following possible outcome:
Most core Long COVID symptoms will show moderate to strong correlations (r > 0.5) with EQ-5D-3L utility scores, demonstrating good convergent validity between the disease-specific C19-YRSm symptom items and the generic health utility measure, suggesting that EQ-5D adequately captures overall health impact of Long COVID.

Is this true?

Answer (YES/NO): NO